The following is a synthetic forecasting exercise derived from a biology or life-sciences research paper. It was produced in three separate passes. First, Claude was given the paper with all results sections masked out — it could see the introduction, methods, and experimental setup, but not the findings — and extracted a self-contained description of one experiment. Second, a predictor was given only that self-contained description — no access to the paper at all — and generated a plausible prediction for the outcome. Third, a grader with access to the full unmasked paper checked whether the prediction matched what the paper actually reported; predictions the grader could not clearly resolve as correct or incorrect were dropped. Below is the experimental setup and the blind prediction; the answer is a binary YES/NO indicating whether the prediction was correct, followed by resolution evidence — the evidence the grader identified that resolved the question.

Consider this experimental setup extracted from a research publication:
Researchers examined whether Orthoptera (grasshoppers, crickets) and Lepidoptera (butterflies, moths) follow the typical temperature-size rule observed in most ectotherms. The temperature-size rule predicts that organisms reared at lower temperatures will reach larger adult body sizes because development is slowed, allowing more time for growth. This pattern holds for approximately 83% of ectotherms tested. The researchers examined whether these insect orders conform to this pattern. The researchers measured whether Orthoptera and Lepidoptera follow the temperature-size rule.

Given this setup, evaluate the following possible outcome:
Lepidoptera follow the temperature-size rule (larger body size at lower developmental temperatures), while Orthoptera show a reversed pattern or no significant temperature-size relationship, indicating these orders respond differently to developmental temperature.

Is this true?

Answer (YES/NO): NO